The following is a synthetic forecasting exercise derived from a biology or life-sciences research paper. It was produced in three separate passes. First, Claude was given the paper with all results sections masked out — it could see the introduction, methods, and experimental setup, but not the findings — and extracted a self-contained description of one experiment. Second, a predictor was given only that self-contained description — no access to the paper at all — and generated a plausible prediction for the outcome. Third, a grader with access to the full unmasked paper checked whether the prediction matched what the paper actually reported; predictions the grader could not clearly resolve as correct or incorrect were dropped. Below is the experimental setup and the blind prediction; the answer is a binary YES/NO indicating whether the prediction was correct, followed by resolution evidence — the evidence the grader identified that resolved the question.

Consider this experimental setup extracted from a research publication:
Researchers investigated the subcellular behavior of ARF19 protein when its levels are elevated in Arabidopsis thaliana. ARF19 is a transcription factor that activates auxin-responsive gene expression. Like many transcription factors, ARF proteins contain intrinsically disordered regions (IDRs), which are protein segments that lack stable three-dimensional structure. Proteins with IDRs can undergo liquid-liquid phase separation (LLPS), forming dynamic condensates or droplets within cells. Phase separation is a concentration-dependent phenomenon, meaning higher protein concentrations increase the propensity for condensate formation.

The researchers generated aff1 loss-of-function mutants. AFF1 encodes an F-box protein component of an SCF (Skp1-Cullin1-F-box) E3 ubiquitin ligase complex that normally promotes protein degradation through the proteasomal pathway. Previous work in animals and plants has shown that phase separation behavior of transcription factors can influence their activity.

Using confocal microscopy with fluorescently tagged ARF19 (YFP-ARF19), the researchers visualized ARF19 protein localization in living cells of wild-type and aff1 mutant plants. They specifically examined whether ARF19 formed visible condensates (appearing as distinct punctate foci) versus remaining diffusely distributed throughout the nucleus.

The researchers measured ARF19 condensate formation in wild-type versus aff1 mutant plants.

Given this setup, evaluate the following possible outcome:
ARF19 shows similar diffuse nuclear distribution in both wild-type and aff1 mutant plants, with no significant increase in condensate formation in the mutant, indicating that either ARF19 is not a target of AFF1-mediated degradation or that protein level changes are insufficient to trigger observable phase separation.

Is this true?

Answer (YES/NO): NO